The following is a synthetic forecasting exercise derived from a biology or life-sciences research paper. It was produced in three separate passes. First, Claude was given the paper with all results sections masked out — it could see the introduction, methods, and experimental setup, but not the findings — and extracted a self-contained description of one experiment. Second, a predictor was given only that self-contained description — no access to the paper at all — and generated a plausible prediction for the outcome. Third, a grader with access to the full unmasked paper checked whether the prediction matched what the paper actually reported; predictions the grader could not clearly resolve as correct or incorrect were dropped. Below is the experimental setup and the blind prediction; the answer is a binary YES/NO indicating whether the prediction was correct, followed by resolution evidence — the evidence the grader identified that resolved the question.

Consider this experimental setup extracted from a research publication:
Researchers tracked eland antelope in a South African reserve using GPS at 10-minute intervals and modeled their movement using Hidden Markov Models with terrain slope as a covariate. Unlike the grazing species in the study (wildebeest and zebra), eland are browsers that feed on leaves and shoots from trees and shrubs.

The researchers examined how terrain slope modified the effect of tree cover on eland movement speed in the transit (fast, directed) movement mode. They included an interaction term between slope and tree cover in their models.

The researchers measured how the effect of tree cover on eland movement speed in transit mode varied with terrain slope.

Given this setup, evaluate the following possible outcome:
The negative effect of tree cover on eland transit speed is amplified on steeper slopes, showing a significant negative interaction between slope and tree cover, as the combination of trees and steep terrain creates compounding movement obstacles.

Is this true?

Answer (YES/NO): YES